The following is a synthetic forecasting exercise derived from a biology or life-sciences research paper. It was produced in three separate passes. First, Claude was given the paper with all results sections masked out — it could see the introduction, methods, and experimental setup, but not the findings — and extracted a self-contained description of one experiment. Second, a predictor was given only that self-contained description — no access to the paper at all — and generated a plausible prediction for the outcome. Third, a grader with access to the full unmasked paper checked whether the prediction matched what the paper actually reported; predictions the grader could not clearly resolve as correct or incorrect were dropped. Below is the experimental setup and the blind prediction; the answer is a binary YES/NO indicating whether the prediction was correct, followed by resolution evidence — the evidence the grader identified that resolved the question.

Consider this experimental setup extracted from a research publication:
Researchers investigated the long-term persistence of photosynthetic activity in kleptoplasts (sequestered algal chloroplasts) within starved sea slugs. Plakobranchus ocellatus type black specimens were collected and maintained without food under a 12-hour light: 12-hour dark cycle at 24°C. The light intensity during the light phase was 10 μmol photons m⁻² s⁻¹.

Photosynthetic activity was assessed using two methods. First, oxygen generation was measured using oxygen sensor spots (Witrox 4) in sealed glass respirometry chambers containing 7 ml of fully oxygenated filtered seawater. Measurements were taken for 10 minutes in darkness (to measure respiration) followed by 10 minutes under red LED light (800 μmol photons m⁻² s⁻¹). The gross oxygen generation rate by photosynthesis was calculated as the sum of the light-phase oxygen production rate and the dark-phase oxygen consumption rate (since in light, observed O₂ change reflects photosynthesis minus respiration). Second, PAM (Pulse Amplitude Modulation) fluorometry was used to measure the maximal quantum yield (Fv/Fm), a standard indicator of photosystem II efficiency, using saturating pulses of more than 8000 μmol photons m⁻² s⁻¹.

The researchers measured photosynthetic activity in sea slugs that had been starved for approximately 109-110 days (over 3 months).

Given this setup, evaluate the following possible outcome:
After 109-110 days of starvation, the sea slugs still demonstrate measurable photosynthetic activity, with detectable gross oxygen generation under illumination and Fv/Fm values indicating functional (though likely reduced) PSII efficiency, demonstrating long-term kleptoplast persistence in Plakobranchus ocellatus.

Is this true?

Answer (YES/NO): YES